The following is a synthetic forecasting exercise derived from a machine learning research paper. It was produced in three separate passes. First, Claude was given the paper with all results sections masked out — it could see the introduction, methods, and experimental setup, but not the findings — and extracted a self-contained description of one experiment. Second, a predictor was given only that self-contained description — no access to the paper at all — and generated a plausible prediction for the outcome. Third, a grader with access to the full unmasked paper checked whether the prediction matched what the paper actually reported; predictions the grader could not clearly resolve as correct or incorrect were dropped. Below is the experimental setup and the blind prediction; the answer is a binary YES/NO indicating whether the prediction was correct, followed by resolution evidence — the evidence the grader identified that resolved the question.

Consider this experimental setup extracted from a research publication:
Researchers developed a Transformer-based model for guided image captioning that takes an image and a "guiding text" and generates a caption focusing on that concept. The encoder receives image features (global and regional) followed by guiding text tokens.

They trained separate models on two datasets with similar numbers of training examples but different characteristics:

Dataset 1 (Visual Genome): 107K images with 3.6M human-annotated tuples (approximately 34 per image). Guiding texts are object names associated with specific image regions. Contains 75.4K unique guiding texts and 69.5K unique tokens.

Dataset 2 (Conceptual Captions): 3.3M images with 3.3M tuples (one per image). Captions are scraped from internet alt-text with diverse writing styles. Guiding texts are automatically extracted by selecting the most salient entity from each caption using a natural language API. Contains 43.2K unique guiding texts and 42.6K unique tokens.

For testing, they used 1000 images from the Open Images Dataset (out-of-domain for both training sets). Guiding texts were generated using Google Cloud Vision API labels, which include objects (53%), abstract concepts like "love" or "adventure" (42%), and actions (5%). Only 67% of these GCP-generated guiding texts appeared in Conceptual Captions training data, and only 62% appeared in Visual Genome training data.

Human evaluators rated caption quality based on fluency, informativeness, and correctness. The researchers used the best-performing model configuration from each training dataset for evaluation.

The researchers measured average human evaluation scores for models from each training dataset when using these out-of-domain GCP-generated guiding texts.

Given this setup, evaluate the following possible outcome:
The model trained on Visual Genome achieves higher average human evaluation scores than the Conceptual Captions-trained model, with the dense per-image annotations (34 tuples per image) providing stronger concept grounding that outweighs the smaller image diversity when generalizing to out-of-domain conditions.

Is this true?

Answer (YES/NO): NO